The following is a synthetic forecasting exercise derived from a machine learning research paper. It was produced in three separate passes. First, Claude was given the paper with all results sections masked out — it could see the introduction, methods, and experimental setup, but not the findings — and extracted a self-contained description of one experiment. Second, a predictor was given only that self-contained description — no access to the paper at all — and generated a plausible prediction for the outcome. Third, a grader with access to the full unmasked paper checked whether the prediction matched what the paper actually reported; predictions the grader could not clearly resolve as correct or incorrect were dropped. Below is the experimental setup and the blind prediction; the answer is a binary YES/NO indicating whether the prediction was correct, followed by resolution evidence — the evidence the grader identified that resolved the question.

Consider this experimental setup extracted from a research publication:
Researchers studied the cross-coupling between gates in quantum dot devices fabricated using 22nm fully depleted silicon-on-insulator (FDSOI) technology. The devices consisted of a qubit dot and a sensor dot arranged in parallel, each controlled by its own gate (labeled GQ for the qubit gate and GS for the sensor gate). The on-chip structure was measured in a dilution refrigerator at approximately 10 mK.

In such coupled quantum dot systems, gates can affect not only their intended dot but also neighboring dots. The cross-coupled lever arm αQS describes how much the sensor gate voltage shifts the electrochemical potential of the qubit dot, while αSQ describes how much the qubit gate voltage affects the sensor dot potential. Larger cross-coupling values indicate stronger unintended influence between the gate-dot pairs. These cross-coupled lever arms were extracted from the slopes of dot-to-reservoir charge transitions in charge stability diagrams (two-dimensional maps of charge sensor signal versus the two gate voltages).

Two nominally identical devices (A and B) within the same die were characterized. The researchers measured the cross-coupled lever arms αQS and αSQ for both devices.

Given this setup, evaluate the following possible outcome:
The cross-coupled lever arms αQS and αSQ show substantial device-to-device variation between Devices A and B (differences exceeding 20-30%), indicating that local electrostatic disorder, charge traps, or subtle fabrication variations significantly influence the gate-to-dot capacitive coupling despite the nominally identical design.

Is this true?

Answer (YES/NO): NO